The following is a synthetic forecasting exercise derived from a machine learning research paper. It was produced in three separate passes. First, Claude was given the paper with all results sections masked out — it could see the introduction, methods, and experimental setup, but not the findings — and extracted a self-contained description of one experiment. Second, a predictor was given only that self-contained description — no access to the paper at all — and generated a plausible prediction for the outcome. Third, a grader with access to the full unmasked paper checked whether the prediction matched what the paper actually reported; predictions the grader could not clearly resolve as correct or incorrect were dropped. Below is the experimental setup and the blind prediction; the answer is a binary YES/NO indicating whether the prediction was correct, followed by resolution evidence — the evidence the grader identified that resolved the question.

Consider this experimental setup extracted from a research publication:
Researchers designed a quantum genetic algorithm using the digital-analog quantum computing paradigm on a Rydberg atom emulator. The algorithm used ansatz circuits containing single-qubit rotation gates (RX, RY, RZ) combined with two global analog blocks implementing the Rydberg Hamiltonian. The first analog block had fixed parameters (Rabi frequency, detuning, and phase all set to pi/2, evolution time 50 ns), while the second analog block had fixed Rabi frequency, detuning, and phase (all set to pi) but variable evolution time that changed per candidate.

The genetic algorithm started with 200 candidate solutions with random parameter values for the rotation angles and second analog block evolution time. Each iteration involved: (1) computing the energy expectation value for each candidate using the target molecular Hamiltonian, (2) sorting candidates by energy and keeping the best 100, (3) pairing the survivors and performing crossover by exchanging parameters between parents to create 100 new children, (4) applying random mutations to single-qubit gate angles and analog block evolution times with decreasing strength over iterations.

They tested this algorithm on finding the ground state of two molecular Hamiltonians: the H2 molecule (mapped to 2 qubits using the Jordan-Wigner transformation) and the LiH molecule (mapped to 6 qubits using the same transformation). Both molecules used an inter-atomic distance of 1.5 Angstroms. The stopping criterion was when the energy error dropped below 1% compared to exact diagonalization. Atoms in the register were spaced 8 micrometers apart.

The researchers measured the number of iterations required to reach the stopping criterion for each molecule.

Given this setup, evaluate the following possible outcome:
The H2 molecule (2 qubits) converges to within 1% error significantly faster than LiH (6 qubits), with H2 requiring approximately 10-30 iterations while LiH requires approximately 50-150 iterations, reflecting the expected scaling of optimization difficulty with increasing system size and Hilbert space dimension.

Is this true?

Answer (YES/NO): NO